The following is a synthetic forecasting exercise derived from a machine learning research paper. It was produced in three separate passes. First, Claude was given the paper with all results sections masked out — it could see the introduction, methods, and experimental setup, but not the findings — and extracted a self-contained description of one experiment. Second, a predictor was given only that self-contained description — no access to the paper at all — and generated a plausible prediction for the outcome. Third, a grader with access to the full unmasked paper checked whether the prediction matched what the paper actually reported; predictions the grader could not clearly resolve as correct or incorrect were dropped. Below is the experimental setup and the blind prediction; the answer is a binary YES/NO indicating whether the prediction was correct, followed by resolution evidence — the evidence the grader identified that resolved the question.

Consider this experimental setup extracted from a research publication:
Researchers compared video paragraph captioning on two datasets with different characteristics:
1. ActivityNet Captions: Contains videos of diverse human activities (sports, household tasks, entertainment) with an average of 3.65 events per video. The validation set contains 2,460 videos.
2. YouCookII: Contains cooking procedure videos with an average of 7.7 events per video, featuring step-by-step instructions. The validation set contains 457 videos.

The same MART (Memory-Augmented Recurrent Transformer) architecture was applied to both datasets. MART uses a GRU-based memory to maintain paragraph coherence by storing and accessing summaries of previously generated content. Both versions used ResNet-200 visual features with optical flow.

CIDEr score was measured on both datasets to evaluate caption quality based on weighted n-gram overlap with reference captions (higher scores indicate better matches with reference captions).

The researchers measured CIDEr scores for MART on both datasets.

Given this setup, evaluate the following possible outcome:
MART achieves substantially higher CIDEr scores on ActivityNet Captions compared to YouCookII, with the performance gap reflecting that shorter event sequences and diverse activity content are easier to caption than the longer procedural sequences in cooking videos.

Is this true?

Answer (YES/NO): NO